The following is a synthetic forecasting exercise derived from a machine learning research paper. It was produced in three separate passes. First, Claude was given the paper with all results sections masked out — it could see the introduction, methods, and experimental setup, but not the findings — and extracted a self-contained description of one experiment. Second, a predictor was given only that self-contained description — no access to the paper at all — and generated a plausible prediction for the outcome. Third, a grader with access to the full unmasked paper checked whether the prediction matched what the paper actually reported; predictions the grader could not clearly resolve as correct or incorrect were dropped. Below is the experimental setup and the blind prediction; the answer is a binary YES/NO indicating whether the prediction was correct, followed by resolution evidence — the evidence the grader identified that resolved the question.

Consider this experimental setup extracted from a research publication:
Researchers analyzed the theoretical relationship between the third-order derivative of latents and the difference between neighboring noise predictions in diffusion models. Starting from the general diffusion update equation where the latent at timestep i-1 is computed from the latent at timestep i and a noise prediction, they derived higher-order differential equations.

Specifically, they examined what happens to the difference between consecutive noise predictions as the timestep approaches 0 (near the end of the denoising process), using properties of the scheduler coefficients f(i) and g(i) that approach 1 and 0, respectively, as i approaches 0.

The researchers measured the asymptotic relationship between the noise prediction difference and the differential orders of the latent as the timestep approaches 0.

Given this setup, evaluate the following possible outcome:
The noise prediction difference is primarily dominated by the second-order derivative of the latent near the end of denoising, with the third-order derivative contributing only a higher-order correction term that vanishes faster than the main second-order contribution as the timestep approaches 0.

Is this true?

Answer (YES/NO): NO